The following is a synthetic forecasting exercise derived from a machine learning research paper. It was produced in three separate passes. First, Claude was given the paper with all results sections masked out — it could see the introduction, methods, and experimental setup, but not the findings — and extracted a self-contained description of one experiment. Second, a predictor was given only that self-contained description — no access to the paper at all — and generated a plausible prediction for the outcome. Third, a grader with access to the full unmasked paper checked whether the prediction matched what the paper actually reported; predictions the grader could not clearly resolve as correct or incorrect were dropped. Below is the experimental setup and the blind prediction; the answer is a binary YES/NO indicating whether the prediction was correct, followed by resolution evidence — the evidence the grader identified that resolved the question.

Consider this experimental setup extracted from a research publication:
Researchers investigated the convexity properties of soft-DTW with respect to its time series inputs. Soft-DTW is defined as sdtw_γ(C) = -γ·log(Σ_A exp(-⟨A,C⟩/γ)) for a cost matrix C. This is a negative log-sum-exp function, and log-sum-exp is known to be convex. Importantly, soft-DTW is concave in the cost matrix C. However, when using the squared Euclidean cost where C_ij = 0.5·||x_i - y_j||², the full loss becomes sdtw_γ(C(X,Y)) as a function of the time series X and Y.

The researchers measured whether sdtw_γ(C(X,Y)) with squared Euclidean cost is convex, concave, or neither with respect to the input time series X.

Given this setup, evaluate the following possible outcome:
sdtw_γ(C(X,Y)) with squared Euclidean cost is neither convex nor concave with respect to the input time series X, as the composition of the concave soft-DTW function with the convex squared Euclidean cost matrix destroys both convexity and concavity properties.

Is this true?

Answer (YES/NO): YES